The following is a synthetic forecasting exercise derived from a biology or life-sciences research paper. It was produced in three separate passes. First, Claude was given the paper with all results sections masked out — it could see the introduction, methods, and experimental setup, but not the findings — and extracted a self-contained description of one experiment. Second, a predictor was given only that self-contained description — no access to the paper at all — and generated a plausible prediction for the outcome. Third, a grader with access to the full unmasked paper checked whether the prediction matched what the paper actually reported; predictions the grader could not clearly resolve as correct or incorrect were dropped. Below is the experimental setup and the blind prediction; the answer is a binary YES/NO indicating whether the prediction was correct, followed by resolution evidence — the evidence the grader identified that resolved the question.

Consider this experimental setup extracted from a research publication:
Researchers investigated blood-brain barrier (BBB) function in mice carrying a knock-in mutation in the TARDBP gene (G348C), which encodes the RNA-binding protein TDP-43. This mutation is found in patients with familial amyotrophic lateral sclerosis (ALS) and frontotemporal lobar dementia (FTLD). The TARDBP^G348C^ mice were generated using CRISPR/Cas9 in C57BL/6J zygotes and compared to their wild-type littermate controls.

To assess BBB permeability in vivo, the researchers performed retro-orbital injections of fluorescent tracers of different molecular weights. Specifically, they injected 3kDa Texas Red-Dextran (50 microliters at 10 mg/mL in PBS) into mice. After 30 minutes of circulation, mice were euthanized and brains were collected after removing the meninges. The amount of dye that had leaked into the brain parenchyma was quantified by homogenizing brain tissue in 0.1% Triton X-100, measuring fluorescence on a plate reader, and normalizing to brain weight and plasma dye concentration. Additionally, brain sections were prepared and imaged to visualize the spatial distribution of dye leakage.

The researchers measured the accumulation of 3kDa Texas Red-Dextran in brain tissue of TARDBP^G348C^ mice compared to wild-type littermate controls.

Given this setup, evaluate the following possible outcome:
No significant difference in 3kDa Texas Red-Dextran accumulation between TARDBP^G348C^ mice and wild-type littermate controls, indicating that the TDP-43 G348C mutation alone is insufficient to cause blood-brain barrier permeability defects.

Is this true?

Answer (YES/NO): NO